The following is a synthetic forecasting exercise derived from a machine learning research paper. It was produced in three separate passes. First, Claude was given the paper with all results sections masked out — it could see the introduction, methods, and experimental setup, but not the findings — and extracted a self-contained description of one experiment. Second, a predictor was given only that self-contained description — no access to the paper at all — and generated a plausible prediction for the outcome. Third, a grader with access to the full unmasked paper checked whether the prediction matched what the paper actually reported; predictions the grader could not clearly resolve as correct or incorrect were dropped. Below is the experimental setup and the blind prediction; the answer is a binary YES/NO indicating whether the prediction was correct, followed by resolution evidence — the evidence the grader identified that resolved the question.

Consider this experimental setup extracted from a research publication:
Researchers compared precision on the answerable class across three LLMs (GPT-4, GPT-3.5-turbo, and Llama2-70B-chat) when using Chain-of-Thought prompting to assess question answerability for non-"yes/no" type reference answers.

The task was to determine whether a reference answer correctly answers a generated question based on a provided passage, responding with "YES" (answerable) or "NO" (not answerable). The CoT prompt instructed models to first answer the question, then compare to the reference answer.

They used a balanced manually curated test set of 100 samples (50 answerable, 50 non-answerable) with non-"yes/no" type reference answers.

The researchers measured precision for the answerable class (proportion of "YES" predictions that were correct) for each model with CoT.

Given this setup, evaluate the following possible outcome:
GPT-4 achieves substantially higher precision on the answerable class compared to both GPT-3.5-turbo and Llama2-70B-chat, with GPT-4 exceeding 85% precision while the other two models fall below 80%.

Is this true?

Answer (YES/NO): NO